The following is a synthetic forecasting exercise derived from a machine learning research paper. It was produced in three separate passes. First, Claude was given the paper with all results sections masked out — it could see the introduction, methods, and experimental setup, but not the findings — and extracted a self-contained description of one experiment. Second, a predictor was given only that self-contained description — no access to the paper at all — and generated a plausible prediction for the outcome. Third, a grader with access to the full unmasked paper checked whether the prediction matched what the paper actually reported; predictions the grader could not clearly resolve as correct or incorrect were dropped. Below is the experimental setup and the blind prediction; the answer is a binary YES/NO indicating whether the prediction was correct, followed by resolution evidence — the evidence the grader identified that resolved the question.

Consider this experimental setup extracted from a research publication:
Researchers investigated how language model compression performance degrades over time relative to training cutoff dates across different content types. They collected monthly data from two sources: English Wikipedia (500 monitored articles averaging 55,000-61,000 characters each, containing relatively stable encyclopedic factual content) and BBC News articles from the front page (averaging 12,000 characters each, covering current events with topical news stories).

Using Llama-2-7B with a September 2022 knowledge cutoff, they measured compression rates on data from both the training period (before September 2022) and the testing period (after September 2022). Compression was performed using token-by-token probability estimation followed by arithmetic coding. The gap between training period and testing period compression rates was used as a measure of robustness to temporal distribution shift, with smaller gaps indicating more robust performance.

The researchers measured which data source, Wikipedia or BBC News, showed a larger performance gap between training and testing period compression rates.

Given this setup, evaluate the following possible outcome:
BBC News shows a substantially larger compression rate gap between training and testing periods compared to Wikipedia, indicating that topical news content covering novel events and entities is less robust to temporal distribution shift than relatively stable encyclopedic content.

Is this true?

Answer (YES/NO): YES